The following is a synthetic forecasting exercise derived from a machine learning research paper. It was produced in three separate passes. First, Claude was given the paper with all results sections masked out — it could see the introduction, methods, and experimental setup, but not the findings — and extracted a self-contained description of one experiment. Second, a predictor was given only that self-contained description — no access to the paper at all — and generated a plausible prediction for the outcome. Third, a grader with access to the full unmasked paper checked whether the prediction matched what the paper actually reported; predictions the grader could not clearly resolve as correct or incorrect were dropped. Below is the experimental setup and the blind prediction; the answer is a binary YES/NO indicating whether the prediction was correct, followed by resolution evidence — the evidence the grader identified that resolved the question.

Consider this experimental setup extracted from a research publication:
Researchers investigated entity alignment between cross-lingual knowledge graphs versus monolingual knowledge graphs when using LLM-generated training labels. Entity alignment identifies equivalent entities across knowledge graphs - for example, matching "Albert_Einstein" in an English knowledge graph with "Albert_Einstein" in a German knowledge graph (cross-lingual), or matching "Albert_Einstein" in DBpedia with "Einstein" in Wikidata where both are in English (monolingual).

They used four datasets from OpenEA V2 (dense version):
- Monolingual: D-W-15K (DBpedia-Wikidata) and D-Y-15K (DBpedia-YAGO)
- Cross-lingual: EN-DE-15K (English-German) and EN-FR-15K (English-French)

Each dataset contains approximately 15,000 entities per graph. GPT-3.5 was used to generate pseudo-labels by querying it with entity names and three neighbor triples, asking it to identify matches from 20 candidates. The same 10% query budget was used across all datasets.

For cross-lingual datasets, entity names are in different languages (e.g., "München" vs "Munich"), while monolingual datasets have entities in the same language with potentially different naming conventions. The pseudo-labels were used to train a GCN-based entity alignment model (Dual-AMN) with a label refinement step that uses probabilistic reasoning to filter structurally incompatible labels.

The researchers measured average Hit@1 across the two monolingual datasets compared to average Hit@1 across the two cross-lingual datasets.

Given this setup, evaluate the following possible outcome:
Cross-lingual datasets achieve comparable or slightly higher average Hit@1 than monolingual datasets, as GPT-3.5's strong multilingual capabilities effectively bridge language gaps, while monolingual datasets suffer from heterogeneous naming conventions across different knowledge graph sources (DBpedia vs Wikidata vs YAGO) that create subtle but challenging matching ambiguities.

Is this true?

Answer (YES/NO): NO